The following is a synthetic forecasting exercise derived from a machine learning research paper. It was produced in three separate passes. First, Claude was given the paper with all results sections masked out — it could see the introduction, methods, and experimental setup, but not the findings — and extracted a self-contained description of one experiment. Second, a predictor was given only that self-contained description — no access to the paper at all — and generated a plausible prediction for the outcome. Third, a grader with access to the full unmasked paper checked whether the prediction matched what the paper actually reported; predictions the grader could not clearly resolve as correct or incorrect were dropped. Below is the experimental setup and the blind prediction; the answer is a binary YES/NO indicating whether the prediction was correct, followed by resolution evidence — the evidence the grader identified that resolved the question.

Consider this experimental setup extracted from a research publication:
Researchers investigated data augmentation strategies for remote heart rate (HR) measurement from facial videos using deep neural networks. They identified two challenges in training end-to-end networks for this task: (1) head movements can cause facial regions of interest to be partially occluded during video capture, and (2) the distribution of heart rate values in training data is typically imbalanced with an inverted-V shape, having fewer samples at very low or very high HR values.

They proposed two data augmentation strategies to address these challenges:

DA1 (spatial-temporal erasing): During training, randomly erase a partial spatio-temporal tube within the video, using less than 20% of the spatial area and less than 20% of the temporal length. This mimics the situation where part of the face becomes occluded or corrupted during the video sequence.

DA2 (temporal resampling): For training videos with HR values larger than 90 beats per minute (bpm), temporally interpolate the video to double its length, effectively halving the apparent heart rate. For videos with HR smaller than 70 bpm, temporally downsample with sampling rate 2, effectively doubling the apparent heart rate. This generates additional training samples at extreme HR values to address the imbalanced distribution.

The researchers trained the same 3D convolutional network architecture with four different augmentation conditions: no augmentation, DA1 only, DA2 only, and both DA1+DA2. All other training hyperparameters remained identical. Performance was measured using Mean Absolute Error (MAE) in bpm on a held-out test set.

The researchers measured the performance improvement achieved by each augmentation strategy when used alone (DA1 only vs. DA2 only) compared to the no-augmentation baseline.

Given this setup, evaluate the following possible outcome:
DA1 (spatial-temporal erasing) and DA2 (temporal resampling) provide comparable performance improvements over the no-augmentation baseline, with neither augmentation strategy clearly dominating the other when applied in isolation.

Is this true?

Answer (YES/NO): NO